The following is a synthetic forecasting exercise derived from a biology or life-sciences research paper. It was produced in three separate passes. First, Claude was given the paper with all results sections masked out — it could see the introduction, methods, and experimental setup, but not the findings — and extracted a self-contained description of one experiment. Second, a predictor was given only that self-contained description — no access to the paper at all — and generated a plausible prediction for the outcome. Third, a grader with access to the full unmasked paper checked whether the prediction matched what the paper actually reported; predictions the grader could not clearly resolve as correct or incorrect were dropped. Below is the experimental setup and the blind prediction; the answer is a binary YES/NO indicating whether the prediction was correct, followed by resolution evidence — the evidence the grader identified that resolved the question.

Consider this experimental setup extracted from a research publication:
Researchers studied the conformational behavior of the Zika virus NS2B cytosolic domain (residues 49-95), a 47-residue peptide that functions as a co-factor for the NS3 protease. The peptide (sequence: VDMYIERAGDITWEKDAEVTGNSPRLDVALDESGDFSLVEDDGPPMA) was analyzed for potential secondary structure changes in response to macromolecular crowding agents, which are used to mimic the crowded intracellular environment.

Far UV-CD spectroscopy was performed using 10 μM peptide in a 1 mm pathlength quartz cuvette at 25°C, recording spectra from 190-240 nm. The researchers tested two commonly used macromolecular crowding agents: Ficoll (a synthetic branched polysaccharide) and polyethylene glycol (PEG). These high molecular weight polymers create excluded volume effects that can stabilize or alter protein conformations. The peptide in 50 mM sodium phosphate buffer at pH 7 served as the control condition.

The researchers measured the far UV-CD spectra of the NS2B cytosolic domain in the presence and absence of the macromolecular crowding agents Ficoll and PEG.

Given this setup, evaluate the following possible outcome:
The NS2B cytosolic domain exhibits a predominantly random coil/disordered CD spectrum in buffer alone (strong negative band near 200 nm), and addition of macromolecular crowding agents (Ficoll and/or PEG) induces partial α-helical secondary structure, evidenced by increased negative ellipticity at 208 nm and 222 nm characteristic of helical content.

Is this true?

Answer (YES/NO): NO